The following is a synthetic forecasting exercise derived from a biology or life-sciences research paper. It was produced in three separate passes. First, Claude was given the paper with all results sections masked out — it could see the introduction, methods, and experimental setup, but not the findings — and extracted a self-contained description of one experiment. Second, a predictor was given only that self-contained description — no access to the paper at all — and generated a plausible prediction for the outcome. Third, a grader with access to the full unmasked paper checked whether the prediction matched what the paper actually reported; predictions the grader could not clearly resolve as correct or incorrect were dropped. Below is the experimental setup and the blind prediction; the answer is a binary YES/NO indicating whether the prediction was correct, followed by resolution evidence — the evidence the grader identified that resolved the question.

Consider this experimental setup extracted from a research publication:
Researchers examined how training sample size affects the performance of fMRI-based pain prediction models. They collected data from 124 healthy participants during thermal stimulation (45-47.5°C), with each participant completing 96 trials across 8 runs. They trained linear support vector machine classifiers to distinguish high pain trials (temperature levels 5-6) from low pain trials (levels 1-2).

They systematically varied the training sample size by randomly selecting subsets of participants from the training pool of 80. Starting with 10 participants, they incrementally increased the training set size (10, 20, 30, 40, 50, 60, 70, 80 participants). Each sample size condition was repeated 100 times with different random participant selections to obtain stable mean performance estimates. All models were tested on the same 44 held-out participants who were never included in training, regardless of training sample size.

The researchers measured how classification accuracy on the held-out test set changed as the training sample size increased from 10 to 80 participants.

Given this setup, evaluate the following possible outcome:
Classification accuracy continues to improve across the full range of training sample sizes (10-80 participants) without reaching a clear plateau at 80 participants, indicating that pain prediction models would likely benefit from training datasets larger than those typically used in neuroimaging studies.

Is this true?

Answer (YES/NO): YES